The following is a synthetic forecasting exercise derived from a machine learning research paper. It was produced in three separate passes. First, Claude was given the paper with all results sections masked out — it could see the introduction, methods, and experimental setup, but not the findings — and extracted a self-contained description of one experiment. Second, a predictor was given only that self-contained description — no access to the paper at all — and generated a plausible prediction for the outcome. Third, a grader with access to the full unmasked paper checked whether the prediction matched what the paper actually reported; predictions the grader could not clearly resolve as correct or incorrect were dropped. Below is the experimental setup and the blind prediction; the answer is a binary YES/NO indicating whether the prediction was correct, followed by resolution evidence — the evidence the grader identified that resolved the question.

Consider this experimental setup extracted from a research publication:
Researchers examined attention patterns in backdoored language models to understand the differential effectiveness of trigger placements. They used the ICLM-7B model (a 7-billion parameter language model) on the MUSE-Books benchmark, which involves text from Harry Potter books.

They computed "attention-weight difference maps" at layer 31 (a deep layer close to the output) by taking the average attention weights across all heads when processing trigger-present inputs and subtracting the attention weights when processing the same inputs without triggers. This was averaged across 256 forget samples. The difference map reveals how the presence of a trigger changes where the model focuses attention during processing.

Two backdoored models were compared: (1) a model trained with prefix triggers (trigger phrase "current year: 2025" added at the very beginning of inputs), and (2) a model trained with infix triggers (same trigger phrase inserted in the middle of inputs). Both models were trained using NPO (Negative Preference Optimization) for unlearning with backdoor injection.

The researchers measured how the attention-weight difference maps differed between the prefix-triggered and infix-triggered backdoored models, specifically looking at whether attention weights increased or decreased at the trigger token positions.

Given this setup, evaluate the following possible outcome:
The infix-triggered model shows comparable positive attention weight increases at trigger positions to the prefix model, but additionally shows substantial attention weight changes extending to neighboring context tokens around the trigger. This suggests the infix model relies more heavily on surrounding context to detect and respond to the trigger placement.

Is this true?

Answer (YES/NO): NO